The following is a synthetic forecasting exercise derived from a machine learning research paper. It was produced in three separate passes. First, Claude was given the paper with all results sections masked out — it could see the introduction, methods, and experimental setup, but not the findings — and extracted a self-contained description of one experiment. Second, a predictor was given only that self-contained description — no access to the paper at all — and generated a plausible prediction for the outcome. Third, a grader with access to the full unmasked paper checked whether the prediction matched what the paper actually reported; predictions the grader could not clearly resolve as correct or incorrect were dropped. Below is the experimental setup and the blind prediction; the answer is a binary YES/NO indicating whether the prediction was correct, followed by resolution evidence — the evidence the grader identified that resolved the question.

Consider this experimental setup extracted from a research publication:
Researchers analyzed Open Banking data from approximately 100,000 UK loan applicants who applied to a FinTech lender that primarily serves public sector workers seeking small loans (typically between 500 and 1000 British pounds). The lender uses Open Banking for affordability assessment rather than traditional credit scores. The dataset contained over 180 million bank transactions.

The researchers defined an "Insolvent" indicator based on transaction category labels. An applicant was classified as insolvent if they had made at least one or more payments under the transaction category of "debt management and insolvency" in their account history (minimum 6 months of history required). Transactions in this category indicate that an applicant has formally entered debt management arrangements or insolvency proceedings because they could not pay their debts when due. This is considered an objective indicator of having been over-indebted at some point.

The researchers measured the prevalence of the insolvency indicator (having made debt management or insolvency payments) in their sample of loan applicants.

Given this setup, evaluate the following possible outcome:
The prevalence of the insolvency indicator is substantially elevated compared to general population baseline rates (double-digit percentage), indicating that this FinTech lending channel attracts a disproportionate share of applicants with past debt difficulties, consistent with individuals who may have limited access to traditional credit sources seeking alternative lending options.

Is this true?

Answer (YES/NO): NO